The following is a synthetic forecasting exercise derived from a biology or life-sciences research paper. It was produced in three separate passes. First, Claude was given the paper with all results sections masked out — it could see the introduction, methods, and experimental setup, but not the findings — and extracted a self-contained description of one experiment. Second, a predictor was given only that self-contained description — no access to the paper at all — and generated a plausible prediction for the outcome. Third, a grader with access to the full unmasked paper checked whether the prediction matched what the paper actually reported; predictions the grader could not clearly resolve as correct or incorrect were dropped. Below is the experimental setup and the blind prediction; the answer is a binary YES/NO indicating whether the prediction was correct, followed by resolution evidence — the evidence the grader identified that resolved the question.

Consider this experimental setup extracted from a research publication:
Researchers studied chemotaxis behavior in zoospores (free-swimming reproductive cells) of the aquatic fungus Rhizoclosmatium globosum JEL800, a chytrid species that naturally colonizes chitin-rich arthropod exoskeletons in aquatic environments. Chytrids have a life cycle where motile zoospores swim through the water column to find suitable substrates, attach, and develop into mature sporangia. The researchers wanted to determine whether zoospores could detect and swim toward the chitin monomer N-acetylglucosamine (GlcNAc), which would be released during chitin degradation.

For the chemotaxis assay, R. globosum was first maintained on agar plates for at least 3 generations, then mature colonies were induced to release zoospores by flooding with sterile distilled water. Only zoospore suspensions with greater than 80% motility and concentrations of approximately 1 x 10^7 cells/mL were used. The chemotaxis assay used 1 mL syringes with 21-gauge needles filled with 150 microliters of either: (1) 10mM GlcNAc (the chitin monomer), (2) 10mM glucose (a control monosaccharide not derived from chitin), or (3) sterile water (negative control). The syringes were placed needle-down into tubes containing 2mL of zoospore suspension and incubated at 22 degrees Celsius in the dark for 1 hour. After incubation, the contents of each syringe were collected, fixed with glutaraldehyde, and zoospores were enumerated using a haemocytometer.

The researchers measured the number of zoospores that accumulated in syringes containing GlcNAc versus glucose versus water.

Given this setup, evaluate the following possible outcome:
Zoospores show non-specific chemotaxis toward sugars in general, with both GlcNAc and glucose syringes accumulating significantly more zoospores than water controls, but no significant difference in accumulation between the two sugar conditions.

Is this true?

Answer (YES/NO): NO